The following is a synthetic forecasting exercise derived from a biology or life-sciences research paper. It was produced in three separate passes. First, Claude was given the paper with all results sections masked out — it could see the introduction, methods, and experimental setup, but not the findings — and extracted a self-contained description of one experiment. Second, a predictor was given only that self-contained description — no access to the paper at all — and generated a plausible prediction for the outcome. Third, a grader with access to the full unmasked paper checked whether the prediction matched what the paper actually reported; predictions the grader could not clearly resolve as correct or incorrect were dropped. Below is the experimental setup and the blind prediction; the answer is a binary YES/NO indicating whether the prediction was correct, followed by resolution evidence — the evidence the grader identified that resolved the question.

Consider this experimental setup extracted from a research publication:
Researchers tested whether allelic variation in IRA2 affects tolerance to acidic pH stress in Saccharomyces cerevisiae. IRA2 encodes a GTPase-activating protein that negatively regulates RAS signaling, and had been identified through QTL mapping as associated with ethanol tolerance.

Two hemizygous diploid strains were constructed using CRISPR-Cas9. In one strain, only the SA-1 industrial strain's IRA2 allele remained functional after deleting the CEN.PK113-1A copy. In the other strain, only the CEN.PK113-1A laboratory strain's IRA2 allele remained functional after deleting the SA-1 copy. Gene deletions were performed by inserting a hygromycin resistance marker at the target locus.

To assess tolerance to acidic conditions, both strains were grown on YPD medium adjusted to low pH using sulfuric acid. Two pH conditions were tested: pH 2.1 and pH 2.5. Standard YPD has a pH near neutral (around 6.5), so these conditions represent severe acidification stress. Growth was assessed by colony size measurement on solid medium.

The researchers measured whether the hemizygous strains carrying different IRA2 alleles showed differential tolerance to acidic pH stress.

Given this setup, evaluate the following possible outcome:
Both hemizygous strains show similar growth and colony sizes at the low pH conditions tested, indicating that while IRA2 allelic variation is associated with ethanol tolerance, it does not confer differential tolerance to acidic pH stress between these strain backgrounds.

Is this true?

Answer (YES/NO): NO